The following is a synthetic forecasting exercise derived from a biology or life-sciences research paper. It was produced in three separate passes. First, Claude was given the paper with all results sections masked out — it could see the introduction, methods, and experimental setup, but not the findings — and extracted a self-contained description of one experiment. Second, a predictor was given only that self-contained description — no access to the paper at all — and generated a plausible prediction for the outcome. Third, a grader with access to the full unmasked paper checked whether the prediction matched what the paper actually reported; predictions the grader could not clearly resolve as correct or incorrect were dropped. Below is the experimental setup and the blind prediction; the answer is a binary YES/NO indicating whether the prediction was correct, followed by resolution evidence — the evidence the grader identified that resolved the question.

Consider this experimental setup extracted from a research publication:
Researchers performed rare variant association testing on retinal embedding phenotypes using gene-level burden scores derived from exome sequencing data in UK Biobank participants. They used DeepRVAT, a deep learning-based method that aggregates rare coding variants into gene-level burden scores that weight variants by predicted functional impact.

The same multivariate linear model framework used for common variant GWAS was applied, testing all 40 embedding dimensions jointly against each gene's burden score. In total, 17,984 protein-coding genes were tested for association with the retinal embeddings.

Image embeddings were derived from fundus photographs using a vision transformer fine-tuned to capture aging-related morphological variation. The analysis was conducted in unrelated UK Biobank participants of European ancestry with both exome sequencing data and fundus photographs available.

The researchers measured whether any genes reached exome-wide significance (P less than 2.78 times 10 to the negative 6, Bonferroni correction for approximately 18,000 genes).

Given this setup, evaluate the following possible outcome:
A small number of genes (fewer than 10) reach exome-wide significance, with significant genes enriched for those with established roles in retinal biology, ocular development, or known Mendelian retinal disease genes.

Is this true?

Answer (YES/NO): YES